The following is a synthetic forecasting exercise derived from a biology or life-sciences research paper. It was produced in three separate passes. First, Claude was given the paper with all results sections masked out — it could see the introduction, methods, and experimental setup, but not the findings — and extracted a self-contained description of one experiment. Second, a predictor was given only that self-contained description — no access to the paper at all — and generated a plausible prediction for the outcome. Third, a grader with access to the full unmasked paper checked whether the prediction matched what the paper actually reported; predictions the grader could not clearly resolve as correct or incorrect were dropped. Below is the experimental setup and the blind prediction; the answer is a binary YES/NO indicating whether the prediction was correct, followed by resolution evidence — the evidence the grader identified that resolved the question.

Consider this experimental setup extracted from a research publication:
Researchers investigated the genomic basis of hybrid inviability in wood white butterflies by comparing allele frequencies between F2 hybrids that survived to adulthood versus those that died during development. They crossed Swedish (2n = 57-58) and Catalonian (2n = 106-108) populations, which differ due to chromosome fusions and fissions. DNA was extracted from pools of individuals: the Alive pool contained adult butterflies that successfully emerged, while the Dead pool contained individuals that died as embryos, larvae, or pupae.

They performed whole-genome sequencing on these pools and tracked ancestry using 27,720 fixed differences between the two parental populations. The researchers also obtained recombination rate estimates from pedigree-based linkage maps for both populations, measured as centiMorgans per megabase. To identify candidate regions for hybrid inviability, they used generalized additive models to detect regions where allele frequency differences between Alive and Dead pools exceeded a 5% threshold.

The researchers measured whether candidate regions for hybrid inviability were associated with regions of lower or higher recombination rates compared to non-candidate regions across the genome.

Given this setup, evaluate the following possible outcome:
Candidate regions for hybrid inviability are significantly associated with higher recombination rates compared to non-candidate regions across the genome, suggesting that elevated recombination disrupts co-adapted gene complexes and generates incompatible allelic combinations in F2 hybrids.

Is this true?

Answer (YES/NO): NO